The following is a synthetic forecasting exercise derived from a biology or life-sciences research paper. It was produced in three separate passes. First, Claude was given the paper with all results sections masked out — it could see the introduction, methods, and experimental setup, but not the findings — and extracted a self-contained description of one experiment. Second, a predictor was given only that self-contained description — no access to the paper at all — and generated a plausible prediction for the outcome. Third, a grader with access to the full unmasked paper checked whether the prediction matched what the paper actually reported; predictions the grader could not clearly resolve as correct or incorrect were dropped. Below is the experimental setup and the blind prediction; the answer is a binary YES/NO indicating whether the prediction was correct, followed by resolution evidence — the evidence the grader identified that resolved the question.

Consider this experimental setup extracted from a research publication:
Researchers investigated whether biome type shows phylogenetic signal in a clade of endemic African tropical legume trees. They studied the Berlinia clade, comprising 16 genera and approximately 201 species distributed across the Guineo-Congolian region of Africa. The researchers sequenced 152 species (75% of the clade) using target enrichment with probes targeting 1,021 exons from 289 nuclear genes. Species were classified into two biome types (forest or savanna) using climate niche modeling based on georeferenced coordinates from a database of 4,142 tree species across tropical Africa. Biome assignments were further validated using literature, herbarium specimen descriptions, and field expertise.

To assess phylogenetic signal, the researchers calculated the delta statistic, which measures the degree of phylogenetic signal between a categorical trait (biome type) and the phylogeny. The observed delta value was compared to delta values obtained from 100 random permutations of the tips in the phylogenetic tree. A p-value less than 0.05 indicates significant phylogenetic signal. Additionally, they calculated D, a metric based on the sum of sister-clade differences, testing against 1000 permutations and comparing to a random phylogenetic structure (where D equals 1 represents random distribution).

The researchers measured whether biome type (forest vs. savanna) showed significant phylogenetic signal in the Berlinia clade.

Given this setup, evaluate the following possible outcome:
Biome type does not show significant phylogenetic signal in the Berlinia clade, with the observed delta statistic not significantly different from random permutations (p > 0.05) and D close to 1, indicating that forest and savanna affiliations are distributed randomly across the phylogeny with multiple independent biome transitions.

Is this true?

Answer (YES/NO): NO